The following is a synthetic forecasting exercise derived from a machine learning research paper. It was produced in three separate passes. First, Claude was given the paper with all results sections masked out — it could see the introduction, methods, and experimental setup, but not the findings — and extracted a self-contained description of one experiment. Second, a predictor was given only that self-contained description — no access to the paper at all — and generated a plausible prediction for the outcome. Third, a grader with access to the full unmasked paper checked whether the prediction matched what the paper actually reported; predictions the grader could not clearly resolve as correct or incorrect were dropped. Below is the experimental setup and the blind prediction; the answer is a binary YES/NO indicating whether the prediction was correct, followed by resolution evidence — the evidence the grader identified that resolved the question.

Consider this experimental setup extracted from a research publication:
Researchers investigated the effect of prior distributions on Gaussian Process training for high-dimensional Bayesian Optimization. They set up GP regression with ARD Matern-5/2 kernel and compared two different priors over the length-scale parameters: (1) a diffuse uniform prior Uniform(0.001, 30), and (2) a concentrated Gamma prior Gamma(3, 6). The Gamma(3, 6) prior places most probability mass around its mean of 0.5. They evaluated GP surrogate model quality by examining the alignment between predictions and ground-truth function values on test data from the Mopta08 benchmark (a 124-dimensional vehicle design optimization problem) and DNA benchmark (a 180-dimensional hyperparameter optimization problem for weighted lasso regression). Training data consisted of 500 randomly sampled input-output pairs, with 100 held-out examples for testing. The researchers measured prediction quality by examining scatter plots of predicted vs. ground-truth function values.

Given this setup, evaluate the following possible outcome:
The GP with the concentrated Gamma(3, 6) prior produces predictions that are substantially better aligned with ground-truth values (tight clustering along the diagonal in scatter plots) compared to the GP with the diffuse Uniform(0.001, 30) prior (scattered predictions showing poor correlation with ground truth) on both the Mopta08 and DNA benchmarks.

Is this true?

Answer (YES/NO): NO